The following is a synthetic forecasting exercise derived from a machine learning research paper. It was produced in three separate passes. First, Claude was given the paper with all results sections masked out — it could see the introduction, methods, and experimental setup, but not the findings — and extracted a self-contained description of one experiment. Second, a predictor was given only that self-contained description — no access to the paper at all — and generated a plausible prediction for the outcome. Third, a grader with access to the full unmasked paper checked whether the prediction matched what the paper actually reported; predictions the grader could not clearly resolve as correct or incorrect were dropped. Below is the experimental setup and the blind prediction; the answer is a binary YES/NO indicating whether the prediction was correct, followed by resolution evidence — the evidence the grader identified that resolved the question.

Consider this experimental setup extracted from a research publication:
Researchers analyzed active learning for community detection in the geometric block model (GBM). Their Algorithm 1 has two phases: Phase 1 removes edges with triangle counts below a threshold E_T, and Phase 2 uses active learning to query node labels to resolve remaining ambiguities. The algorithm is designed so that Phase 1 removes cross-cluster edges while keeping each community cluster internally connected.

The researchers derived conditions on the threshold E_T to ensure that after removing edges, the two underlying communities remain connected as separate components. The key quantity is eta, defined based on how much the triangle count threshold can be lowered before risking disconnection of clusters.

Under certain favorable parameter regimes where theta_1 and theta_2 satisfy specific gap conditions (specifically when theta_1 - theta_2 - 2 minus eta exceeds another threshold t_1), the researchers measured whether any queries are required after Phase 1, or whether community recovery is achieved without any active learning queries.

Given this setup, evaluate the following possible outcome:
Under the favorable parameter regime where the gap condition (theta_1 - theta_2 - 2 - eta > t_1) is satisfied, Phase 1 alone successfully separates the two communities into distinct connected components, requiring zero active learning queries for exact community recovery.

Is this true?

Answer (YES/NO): YES